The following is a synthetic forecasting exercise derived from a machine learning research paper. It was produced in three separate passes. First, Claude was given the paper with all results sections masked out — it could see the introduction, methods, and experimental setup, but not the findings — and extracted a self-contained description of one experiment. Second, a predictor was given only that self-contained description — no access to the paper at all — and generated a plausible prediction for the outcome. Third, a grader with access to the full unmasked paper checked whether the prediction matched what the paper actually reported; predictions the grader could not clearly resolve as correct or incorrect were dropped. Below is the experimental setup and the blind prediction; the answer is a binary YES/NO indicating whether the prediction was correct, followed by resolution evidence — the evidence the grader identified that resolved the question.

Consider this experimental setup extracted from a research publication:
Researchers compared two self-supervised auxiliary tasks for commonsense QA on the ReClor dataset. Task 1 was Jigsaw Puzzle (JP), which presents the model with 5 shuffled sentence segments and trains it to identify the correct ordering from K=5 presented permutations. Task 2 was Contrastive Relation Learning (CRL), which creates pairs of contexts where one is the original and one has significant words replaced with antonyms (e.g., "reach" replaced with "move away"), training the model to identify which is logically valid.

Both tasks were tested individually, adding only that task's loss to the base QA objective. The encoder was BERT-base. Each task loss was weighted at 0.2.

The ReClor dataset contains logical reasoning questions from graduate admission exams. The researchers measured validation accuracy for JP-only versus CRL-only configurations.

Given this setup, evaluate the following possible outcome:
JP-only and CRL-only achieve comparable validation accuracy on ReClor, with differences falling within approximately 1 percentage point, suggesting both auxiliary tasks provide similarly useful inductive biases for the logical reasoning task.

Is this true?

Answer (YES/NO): YES